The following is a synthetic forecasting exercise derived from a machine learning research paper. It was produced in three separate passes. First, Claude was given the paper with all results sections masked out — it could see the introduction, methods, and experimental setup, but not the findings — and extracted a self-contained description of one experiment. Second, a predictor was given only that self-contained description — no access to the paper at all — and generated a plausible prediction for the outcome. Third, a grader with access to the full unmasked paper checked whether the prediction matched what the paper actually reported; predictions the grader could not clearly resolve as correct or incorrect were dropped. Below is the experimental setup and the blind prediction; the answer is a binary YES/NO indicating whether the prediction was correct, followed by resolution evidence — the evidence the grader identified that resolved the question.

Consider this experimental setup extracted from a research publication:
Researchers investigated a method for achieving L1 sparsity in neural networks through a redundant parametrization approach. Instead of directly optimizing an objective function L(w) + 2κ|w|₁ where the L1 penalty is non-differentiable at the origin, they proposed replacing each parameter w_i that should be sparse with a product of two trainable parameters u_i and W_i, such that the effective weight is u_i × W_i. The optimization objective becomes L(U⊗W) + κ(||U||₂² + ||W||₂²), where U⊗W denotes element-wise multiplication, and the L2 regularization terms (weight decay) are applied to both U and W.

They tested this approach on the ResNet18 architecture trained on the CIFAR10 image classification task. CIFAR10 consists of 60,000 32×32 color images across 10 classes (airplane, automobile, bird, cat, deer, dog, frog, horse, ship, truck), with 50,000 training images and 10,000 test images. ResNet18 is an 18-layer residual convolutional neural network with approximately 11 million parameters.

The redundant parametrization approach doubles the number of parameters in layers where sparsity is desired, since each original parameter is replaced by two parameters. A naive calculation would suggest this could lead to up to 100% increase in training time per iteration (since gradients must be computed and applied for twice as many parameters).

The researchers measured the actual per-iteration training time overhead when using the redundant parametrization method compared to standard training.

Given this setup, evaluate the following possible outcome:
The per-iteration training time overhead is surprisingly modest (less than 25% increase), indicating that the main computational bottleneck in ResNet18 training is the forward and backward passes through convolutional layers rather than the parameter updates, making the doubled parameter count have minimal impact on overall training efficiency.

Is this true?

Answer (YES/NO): NO